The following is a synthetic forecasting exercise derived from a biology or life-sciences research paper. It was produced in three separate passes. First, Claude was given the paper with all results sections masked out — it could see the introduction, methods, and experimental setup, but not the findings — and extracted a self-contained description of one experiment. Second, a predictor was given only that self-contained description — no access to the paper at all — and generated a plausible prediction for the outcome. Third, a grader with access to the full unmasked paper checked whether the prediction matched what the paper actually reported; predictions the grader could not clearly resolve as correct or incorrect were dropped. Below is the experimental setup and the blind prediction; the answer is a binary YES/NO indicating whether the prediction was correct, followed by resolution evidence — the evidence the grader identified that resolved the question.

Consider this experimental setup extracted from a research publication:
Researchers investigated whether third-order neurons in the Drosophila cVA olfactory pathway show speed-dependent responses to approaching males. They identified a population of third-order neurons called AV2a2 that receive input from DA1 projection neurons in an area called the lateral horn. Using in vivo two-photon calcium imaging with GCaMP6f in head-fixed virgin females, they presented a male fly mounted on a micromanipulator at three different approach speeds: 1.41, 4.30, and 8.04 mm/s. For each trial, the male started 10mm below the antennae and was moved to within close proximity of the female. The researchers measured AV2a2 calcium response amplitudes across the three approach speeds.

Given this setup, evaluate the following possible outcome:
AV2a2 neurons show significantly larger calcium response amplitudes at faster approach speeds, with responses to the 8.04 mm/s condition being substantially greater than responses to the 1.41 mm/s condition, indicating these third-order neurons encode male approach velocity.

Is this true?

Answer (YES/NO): YES